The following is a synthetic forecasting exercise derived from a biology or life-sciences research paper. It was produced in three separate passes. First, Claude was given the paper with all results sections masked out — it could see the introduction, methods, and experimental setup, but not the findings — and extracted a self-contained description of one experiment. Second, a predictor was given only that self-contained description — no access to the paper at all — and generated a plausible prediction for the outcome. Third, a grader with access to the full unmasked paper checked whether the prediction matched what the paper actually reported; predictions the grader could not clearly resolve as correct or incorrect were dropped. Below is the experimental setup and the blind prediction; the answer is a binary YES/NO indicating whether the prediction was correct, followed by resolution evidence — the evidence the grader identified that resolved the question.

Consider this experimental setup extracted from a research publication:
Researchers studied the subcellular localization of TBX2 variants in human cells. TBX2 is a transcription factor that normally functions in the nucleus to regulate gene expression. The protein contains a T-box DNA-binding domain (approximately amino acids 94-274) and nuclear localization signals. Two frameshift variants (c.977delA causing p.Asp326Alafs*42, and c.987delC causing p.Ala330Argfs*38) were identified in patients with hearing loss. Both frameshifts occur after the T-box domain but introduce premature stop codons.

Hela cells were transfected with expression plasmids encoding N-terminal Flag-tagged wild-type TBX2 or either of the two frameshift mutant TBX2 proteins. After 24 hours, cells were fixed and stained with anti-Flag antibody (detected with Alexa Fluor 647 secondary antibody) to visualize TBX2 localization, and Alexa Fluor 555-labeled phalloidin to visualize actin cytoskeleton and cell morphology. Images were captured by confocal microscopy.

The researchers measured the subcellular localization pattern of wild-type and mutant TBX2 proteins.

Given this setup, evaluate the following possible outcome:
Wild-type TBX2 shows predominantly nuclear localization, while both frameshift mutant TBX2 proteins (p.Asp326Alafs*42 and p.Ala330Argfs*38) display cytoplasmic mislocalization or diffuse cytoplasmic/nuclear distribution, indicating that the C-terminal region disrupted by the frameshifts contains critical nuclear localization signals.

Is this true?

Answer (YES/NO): NO